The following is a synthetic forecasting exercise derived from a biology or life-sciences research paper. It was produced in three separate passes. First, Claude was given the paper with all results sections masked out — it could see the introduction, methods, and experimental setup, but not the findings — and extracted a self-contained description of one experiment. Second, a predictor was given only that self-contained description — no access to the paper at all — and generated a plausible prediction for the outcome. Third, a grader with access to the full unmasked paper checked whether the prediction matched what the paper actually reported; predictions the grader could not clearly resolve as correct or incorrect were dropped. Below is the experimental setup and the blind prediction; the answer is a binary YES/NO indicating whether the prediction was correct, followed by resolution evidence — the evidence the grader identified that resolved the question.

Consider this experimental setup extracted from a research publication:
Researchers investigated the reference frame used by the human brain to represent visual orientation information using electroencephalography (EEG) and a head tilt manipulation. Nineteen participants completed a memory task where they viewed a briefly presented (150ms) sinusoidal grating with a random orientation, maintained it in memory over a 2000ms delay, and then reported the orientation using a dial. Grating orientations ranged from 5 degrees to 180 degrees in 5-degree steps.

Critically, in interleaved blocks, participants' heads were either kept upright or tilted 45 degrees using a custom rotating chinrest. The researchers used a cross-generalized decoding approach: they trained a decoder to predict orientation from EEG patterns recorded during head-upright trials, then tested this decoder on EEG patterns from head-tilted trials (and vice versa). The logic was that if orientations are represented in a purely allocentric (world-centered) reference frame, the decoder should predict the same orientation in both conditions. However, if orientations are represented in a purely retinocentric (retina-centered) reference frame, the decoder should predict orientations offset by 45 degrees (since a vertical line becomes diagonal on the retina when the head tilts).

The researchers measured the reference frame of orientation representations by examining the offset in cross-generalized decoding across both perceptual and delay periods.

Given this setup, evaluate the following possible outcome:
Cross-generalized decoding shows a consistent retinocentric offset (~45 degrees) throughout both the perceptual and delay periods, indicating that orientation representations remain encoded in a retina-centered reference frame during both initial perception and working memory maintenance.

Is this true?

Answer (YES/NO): NO